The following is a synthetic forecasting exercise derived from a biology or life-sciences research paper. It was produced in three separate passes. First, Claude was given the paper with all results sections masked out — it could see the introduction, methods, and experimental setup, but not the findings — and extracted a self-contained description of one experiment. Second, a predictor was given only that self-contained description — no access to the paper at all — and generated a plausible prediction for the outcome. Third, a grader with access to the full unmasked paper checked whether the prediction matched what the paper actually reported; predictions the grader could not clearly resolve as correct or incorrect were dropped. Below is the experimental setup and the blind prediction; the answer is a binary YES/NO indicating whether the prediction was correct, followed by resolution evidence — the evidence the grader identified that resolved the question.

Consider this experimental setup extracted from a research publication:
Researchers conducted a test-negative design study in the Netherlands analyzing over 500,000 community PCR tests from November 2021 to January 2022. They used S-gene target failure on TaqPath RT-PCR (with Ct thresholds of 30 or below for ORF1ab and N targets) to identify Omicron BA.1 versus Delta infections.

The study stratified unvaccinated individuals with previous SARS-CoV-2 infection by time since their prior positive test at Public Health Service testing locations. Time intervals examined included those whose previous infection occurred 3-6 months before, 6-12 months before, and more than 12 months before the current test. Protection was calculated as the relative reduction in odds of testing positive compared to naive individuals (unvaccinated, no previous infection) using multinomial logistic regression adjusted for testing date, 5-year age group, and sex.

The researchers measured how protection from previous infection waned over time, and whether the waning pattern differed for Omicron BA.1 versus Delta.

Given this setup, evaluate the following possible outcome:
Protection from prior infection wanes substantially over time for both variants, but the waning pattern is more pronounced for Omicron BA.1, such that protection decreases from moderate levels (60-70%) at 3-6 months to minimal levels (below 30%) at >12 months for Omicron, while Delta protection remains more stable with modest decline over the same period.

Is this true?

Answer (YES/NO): NO